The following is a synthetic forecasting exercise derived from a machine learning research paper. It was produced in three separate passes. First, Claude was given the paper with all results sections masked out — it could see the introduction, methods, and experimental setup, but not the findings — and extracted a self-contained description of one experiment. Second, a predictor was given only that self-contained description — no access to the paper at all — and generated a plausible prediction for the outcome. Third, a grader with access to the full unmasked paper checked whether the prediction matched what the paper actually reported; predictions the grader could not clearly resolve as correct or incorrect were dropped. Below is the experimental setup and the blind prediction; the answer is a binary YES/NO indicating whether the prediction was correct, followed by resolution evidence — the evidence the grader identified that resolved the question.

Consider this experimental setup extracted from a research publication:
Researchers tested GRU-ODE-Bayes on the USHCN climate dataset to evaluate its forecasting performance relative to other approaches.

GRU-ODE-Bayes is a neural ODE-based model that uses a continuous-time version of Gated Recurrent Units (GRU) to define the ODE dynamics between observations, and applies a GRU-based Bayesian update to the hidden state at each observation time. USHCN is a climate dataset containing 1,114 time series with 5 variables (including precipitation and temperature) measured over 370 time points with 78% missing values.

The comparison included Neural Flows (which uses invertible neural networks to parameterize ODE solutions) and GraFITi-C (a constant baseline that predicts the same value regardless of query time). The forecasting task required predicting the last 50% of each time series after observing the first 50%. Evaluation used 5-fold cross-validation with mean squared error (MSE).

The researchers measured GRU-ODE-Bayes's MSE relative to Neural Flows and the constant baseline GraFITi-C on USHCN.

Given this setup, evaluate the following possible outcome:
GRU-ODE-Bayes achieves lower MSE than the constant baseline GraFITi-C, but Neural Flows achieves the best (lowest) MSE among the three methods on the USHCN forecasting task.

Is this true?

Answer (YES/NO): NO